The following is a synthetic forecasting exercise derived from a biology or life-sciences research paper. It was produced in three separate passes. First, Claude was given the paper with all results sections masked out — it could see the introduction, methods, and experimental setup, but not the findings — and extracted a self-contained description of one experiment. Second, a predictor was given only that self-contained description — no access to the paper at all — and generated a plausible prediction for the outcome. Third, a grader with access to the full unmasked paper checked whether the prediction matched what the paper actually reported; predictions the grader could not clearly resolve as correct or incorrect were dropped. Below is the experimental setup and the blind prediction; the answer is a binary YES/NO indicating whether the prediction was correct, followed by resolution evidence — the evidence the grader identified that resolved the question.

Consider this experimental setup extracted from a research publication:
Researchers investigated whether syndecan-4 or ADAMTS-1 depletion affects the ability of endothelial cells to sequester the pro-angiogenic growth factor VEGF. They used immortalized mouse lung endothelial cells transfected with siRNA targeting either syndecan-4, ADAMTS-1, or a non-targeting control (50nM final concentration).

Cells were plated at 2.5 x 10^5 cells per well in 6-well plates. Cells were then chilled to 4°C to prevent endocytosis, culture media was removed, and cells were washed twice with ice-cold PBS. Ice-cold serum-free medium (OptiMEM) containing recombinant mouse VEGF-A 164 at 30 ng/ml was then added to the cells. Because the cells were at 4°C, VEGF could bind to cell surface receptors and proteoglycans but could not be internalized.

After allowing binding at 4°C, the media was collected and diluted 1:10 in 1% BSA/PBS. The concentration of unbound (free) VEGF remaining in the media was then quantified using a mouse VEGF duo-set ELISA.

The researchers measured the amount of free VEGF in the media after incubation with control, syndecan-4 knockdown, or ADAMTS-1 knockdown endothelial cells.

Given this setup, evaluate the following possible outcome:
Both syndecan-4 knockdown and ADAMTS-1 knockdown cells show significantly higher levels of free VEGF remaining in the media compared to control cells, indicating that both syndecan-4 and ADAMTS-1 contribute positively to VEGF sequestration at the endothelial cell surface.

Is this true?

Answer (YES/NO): YES